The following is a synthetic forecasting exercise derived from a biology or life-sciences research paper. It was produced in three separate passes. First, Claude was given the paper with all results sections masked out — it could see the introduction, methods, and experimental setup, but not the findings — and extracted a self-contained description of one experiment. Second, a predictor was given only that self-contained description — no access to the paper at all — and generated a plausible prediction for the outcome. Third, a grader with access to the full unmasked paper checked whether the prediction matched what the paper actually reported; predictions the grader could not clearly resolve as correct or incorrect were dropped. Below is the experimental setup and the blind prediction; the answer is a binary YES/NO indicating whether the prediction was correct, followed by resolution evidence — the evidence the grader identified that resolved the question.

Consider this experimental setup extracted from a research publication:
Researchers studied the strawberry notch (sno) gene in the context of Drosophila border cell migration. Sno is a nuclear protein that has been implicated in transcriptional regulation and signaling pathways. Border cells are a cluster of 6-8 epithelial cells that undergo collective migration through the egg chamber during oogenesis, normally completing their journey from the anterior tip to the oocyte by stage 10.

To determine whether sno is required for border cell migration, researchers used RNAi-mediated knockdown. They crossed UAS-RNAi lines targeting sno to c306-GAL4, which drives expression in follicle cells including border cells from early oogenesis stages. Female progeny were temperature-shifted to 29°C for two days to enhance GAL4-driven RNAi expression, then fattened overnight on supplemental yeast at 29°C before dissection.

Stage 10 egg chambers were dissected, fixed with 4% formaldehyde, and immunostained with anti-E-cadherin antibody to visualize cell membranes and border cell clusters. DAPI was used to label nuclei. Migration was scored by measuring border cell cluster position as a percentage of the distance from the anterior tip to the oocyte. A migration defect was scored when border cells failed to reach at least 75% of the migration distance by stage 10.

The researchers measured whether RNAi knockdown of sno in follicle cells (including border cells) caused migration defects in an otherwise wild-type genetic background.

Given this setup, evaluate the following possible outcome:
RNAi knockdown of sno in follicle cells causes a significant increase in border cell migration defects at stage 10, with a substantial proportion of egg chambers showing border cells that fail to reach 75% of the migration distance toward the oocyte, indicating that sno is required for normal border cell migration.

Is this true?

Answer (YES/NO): YES